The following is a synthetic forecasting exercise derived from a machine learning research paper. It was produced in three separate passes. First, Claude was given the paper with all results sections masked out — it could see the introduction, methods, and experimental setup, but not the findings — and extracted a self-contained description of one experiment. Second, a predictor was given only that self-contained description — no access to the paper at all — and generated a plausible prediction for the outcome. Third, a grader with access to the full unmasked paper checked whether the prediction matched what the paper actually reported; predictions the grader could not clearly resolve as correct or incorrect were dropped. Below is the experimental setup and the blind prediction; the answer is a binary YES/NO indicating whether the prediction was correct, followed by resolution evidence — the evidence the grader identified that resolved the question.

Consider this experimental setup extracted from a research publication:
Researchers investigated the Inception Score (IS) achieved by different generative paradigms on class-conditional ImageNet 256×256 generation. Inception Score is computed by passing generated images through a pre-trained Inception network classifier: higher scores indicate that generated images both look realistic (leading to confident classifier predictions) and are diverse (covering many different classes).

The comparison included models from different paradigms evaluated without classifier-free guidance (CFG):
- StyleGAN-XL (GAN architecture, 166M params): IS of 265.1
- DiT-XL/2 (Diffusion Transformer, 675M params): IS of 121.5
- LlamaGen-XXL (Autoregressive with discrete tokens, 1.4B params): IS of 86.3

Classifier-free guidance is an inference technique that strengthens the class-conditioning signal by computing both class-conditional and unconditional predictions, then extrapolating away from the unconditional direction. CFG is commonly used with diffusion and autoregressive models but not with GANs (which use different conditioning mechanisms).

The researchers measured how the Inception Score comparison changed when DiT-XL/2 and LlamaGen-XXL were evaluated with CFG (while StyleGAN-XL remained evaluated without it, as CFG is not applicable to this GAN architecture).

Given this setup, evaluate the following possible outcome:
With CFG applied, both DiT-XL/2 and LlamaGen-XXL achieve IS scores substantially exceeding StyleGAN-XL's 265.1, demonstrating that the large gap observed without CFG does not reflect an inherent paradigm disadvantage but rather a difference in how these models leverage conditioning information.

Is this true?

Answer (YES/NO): NO